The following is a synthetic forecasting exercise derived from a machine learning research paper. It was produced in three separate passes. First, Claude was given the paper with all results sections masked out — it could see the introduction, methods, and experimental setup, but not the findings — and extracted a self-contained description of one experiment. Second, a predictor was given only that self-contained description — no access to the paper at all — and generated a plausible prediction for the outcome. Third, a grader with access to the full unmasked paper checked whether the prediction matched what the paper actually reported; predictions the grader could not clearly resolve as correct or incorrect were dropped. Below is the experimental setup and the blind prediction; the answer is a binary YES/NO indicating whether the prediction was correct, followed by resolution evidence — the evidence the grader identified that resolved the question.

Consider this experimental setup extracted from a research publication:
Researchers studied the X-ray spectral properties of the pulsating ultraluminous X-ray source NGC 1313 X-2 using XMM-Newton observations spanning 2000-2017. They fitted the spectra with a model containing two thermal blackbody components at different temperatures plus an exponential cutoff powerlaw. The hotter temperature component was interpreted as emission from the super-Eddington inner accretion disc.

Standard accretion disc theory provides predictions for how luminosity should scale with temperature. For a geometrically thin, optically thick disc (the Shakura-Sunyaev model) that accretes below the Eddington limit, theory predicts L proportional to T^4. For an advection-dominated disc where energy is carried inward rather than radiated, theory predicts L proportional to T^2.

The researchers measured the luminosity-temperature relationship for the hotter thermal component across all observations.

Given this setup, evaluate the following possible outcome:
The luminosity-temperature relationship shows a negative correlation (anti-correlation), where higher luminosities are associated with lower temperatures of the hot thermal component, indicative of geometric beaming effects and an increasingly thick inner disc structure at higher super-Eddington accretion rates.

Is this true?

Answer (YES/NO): NO